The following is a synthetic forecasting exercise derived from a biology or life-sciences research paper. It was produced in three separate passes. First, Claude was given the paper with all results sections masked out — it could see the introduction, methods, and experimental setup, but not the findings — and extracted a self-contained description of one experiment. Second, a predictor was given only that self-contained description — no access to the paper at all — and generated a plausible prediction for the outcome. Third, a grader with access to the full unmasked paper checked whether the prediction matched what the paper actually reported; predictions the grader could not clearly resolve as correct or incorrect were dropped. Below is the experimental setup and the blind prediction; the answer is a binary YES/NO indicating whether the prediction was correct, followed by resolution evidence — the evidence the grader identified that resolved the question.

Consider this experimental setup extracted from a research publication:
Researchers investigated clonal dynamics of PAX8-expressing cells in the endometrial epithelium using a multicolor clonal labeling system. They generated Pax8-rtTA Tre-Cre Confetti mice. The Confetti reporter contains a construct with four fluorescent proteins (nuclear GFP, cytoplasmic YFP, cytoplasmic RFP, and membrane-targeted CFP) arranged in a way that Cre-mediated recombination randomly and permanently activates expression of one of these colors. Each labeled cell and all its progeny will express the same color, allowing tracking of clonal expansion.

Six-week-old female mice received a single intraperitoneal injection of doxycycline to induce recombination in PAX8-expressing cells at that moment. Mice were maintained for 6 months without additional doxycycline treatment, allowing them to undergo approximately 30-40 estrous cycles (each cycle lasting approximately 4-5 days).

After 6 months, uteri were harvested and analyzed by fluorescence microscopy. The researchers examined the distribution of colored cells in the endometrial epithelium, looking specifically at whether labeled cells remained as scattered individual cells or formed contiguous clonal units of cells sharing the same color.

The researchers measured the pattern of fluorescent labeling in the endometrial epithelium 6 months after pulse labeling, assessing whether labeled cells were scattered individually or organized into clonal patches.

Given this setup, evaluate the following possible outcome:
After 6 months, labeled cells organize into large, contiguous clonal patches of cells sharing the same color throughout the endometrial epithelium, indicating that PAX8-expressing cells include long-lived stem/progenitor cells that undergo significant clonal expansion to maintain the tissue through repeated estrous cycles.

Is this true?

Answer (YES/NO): YES